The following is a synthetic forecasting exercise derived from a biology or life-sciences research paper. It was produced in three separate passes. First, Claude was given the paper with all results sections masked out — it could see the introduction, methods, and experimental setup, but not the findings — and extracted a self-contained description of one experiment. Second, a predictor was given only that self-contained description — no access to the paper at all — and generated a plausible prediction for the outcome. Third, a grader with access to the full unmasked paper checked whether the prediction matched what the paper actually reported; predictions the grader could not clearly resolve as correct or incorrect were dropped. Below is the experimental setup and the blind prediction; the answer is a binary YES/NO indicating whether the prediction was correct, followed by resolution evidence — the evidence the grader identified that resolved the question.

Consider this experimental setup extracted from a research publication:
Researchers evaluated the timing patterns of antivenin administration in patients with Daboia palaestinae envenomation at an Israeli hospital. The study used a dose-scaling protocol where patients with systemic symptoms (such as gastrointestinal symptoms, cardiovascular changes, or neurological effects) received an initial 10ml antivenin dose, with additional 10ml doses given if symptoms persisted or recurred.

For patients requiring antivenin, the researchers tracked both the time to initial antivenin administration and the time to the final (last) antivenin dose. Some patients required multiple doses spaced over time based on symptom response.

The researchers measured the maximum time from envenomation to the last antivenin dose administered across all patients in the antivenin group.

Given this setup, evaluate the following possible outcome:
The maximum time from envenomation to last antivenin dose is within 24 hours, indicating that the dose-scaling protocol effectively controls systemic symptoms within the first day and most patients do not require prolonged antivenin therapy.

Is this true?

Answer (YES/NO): NO